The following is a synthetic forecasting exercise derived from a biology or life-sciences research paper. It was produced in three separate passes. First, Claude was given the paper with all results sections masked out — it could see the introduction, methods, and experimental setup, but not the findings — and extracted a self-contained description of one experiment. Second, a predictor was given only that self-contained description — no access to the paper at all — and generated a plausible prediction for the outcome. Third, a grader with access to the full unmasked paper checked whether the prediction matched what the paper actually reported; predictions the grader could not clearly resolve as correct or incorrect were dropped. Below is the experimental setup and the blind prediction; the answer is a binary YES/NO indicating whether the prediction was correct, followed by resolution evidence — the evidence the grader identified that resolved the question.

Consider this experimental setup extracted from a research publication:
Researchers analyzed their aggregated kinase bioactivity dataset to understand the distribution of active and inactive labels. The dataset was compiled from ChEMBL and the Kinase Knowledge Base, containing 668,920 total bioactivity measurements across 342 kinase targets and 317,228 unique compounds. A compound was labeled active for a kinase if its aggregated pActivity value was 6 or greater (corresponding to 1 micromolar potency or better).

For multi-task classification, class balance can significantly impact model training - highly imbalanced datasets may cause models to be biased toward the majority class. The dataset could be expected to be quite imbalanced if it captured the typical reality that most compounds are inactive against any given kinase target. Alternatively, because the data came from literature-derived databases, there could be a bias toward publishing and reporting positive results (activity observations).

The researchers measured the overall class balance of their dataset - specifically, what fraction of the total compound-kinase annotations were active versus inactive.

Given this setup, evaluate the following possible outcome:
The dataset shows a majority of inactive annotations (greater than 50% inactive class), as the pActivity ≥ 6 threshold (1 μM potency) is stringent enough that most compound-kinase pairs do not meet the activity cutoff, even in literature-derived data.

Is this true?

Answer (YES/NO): YES